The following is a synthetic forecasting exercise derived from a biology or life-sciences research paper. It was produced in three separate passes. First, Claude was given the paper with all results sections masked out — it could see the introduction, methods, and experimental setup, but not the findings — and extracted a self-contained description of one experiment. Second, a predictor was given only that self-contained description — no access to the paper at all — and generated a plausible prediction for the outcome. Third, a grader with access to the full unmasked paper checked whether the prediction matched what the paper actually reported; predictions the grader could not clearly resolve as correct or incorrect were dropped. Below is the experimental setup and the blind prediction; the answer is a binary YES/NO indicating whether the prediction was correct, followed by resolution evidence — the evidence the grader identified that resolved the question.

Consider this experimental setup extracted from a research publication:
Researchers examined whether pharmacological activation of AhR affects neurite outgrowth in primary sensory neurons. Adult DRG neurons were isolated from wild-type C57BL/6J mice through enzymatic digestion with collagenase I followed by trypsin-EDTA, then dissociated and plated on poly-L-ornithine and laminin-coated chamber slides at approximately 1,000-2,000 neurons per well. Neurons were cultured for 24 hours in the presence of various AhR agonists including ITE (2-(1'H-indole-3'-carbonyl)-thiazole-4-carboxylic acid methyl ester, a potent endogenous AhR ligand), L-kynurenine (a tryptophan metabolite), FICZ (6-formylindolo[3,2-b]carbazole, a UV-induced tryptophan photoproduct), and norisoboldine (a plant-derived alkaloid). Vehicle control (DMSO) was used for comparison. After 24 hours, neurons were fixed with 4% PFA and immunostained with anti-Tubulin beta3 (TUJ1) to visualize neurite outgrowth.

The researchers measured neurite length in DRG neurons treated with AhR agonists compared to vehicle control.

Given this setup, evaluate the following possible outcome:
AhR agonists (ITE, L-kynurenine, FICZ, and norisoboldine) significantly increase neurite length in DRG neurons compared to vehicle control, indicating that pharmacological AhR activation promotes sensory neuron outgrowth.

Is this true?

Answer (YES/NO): NO